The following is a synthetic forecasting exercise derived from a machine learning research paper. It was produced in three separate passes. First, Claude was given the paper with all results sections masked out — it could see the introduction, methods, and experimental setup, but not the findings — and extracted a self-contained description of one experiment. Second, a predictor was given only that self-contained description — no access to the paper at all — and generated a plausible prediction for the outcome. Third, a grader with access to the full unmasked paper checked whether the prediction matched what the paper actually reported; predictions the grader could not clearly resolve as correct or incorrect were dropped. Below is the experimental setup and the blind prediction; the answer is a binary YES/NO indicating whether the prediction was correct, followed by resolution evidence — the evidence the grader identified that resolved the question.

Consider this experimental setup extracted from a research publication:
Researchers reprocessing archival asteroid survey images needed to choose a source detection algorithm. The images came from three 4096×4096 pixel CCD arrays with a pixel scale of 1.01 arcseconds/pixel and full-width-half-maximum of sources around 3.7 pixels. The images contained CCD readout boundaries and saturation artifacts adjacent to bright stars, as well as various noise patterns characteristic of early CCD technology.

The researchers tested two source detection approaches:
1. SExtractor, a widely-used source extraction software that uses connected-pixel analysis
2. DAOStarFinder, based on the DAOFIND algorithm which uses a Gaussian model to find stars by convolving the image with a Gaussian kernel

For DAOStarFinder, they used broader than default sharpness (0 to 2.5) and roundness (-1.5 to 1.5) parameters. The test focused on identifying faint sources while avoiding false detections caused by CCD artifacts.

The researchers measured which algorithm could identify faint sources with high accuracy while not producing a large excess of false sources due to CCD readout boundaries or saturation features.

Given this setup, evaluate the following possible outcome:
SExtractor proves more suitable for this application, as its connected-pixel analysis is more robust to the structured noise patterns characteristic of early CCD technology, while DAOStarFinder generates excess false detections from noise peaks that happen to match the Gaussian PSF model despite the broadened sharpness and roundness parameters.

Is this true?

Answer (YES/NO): NO